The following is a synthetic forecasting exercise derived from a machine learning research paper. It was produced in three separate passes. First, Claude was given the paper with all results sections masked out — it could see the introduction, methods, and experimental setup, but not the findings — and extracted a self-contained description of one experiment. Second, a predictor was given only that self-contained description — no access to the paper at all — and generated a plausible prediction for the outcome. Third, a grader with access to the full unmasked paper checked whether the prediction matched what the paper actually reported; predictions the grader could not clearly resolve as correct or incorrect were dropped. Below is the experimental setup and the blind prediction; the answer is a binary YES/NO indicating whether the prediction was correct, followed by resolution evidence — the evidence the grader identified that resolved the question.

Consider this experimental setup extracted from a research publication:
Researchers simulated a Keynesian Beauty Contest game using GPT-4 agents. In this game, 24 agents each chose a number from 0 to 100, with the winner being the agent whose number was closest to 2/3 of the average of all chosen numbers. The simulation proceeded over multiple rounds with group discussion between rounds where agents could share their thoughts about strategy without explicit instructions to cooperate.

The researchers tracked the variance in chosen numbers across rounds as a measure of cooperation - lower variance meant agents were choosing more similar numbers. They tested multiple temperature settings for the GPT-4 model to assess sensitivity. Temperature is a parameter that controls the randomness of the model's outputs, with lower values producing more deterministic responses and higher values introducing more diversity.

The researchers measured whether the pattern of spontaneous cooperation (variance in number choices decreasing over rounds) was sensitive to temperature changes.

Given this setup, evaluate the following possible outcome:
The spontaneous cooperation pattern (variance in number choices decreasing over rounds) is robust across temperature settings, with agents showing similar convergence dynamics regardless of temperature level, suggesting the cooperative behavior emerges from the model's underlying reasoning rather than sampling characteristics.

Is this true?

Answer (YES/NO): YES